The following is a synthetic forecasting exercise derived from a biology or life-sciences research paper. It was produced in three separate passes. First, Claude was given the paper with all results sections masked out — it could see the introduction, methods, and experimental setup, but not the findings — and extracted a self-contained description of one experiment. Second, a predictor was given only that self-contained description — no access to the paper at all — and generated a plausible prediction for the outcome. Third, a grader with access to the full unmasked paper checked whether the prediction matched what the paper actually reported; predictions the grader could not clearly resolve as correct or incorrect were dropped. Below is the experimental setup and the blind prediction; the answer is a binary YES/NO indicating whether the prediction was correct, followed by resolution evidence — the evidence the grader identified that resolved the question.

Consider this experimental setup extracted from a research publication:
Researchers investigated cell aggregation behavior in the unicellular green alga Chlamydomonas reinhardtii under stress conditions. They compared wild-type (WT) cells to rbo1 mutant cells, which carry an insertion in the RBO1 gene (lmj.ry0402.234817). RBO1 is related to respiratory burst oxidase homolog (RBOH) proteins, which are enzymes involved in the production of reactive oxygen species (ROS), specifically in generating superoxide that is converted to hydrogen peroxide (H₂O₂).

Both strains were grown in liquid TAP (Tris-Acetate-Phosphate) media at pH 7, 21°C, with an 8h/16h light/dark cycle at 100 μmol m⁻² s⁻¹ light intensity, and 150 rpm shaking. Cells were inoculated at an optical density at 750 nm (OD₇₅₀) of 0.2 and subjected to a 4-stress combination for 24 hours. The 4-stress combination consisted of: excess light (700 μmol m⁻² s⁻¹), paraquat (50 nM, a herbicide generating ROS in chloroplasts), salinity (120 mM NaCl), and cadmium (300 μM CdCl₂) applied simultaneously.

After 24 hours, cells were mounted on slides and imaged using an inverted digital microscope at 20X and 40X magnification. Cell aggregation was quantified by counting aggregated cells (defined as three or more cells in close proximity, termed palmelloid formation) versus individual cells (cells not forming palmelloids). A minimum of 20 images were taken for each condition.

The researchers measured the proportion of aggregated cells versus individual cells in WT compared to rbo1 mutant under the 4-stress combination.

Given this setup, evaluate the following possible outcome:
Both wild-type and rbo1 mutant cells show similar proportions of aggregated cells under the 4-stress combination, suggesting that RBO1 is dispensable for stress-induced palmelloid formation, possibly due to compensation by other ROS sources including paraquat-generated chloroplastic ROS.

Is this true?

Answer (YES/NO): YES